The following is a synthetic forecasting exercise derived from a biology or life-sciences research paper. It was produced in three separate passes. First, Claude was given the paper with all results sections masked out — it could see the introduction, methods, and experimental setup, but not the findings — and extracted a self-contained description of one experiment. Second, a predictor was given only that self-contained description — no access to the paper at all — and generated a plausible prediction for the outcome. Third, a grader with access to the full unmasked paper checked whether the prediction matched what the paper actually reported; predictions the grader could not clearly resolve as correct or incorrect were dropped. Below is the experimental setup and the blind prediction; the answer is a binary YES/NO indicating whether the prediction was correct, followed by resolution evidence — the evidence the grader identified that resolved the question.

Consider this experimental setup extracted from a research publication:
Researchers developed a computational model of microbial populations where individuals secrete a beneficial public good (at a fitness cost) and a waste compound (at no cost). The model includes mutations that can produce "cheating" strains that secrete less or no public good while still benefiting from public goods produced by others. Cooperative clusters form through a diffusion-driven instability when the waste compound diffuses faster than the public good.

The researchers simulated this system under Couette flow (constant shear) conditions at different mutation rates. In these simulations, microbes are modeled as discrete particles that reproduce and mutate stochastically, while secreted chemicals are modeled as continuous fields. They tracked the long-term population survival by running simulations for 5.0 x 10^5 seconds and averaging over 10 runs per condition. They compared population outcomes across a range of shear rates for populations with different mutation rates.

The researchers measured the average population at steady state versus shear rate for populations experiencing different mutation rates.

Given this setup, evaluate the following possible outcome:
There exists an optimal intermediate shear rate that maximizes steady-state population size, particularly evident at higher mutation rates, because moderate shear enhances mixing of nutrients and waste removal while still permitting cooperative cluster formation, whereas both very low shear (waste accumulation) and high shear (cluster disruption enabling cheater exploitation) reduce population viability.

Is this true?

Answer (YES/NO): NO